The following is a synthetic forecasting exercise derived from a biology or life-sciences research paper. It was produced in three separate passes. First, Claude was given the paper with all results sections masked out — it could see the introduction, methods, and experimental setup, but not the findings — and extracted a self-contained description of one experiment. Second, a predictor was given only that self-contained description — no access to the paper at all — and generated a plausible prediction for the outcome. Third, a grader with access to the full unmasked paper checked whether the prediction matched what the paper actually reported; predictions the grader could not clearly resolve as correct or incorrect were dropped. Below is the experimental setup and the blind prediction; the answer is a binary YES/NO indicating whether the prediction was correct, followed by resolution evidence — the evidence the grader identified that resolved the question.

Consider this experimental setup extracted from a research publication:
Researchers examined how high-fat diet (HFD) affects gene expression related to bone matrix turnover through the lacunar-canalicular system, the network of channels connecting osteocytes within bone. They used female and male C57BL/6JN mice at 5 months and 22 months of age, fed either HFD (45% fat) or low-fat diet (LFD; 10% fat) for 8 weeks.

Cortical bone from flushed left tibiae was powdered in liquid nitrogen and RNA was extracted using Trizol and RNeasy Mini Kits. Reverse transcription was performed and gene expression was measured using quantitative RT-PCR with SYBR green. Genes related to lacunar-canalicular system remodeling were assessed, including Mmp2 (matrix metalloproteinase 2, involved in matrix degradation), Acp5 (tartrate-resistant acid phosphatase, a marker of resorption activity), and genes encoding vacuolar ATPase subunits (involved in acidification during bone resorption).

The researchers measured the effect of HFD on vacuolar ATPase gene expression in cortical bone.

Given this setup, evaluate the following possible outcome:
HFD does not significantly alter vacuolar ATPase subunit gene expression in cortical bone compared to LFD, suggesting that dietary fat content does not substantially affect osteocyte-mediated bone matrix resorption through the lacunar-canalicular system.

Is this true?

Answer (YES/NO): NO